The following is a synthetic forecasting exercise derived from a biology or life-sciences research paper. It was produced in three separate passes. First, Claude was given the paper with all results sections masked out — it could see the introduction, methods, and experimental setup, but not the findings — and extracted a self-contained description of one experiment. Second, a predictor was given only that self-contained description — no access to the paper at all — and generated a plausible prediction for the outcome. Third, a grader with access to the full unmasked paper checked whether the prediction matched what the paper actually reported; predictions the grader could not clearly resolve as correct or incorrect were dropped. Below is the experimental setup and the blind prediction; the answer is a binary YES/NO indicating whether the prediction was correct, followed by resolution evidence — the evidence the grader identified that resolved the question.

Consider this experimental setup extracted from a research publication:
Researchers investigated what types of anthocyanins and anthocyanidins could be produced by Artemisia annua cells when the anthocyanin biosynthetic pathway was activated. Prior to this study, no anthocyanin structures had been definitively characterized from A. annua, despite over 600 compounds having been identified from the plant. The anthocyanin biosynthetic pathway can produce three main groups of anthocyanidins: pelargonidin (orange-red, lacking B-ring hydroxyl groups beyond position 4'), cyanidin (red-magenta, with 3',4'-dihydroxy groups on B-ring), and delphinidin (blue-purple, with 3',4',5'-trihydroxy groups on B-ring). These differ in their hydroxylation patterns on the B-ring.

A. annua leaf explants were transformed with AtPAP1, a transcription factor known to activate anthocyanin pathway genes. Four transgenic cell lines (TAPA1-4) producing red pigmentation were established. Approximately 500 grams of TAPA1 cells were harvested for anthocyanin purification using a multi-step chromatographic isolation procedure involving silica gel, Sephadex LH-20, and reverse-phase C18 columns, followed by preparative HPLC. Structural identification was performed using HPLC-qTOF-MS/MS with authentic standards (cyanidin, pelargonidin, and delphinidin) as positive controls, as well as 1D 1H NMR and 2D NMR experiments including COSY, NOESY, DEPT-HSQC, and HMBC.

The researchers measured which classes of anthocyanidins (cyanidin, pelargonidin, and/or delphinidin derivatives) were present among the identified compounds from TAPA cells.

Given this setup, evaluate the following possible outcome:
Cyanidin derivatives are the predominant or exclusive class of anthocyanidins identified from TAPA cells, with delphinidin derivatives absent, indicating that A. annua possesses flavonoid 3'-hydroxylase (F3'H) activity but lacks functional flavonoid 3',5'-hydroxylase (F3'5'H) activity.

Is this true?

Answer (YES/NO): NO